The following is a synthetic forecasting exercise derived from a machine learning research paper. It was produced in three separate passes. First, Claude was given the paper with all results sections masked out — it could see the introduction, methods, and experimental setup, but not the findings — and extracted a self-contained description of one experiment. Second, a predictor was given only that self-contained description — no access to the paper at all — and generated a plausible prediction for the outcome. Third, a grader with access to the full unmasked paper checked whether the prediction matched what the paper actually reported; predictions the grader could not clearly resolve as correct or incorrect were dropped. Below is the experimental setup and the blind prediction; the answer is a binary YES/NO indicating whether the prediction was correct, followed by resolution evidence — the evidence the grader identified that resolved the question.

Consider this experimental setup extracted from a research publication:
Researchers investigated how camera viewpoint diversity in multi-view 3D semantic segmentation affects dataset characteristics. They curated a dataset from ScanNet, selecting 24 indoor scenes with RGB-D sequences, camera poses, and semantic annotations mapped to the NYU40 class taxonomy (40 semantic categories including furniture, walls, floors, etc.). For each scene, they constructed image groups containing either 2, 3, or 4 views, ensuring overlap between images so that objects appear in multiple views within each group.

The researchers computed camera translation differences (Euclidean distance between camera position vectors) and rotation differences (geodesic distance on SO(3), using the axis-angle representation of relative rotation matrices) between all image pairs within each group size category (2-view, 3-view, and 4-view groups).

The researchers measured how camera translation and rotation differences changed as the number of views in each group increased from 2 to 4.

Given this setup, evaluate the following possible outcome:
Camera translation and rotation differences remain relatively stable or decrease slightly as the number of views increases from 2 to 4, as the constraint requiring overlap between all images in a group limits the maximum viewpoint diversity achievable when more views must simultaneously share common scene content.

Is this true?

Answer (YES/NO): NO